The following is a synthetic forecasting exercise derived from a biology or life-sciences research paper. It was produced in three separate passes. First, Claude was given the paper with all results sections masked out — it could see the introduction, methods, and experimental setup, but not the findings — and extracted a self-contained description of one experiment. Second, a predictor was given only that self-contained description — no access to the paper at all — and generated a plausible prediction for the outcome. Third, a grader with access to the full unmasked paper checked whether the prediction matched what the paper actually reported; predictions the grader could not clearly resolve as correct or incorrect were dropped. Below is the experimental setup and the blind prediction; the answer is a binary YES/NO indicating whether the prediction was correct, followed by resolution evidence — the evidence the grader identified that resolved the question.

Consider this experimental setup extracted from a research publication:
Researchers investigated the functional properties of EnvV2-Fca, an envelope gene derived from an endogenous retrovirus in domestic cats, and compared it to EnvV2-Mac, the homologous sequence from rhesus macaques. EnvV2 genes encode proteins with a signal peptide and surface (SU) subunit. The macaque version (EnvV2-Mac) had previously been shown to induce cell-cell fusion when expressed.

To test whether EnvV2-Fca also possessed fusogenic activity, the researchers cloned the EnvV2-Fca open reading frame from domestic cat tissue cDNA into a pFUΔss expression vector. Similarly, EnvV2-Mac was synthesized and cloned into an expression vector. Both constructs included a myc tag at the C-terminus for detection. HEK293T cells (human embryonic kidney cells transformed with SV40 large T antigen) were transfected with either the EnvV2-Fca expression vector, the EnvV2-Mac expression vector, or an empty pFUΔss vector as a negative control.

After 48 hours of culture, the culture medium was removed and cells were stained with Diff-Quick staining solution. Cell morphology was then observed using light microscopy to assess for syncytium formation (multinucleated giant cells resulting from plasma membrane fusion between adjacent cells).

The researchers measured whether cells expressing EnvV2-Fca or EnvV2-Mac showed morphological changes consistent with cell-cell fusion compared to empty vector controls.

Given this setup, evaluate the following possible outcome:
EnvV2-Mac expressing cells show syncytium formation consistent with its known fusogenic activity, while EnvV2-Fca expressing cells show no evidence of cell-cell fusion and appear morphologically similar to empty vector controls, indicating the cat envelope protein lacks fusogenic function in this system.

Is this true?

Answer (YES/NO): YES